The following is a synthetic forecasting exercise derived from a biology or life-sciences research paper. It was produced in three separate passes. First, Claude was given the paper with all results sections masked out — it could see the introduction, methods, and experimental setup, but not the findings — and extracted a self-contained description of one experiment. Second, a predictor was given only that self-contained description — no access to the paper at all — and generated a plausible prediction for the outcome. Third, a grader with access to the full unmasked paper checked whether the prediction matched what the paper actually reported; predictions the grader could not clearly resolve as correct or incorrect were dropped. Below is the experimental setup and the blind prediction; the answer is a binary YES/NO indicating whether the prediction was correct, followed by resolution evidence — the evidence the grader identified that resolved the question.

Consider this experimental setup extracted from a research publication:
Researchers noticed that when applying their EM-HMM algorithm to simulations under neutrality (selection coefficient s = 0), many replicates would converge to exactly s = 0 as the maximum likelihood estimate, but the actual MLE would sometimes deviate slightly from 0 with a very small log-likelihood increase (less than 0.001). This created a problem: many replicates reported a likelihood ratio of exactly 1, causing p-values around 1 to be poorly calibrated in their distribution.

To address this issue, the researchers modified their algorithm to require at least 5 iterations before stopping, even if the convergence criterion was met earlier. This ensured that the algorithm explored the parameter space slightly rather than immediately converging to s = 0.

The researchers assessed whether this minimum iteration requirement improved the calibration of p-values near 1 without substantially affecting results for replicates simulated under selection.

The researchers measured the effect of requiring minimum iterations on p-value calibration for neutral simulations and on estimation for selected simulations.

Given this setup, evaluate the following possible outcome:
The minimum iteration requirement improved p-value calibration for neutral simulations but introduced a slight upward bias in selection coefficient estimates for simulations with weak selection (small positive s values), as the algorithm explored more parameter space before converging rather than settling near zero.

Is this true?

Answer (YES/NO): NO